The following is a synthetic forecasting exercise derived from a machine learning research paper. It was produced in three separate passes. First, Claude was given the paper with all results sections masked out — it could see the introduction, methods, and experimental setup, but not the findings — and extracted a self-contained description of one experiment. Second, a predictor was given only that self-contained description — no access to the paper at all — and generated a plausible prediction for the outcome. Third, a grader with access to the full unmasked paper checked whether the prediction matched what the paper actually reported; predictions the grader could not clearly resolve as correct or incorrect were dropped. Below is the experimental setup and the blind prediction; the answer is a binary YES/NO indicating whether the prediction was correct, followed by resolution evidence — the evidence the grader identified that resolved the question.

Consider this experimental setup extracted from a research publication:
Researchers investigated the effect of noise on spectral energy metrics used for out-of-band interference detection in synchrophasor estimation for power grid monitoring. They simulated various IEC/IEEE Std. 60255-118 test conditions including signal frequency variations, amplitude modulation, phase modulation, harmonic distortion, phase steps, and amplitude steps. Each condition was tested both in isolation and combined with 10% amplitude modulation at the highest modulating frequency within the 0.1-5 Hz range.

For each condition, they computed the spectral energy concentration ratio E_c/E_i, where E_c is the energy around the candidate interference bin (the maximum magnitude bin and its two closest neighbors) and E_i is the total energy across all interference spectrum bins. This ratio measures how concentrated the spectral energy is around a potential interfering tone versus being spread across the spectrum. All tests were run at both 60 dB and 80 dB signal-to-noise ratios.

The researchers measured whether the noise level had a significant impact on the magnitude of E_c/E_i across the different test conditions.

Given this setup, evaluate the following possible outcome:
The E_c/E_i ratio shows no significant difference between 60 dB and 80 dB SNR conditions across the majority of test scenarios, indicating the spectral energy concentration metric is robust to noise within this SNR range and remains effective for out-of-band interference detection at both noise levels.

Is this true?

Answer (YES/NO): YES